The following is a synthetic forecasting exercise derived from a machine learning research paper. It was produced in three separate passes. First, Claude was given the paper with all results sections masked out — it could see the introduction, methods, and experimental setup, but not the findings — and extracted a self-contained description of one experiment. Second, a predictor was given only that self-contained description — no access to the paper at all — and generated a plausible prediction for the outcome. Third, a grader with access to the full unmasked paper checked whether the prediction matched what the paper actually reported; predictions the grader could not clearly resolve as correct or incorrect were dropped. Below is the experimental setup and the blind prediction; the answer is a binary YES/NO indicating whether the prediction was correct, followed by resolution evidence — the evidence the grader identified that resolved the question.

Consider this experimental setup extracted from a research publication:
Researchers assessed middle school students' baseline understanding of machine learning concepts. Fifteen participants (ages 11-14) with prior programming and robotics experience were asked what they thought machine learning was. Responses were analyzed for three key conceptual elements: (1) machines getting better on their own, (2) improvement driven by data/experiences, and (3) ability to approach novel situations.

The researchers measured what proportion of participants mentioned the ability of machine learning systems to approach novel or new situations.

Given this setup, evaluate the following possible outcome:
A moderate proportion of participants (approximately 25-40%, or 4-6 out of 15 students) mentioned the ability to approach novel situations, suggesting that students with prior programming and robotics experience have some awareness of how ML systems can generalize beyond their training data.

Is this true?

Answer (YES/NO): NO